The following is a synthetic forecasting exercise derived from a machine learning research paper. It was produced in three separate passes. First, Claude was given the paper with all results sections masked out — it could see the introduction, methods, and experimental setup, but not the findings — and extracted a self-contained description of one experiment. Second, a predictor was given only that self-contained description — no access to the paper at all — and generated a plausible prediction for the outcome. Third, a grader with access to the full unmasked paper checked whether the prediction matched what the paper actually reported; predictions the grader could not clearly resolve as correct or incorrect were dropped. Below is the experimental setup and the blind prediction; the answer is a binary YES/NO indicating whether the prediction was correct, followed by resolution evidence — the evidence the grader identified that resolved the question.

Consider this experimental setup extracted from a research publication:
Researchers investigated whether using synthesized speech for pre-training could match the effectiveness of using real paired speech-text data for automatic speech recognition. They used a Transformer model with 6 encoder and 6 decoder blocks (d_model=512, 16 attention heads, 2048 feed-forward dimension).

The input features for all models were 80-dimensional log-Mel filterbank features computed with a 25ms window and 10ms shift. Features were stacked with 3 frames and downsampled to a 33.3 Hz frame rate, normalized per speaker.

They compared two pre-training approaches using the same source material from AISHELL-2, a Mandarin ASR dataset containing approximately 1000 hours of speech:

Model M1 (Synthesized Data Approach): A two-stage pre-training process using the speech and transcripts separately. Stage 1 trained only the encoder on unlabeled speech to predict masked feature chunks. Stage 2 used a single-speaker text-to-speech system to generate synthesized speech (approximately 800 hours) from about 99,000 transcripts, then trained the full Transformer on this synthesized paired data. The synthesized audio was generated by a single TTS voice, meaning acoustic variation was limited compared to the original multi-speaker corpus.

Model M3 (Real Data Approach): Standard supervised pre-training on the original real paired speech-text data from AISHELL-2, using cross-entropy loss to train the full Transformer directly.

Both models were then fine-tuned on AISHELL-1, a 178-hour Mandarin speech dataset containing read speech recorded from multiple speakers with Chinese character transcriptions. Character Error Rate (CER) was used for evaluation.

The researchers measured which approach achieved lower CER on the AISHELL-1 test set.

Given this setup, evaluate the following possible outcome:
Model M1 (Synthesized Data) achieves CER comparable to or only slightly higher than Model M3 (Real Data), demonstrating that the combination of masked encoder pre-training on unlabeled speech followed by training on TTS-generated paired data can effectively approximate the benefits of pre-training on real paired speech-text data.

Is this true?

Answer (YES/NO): YES